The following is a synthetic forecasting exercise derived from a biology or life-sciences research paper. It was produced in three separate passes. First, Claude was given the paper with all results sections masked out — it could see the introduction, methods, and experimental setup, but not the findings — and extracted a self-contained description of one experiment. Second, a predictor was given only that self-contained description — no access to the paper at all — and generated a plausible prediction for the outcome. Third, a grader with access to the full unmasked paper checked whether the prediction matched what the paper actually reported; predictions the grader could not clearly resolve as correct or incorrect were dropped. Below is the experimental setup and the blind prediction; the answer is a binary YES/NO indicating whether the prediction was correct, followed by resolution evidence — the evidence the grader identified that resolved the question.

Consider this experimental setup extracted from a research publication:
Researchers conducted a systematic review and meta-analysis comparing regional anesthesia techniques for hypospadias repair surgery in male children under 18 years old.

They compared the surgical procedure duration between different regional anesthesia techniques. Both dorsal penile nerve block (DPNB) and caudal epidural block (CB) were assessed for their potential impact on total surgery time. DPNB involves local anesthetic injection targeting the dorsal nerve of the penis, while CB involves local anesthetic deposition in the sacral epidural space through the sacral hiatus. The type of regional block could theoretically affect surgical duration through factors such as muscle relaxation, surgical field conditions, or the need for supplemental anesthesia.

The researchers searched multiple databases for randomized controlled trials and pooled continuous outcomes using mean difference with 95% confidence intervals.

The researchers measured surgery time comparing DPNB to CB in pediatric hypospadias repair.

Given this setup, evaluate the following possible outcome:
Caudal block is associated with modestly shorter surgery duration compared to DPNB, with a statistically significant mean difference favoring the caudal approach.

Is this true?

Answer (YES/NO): NO